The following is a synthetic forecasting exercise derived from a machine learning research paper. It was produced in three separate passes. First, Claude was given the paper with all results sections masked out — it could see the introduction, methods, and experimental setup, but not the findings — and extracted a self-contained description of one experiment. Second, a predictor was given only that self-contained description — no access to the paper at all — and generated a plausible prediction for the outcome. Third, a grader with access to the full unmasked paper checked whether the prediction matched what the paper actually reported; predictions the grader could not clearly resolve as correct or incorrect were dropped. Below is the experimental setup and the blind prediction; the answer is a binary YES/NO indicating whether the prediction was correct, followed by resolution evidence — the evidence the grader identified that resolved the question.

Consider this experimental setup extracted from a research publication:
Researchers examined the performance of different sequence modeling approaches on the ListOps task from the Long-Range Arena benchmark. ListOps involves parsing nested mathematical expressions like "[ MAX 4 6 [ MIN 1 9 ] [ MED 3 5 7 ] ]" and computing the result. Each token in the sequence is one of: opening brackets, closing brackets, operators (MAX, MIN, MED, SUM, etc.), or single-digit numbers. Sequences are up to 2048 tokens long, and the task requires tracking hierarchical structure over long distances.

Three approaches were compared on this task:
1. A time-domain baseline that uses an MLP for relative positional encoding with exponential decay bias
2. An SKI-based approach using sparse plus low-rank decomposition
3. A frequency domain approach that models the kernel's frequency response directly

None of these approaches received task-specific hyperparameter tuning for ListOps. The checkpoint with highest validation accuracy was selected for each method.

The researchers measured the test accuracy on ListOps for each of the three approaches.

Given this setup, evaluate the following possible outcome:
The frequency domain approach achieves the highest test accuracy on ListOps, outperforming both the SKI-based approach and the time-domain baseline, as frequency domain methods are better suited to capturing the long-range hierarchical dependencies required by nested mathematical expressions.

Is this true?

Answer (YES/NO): YES